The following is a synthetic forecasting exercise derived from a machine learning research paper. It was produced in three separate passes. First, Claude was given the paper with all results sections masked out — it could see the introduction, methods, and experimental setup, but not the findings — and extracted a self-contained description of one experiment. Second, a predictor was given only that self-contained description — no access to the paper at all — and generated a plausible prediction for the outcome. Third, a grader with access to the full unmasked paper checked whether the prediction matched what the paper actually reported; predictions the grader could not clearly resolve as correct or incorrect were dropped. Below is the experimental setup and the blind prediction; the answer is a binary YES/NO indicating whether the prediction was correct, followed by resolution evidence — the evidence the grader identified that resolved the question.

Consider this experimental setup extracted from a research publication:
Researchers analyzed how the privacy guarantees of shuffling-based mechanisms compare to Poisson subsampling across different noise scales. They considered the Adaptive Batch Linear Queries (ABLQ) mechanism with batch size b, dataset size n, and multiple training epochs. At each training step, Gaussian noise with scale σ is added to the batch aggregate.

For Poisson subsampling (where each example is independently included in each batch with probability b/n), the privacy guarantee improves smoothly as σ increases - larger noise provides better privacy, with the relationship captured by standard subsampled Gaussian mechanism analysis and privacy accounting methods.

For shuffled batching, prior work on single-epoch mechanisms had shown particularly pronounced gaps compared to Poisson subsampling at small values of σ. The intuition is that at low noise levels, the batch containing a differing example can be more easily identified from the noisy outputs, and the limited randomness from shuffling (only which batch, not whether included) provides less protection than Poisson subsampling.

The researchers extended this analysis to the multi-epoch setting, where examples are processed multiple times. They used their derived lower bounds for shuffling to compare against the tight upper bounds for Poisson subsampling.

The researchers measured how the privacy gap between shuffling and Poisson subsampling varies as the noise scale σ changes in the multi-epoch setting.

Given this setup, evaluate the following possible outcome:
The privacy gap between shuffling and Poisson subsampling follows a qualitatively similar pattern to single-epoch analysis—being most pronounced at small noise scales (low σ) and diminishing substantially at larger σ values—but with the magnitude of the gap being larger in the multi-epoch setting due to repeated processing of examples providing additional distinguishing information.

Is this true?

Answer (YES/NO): NO